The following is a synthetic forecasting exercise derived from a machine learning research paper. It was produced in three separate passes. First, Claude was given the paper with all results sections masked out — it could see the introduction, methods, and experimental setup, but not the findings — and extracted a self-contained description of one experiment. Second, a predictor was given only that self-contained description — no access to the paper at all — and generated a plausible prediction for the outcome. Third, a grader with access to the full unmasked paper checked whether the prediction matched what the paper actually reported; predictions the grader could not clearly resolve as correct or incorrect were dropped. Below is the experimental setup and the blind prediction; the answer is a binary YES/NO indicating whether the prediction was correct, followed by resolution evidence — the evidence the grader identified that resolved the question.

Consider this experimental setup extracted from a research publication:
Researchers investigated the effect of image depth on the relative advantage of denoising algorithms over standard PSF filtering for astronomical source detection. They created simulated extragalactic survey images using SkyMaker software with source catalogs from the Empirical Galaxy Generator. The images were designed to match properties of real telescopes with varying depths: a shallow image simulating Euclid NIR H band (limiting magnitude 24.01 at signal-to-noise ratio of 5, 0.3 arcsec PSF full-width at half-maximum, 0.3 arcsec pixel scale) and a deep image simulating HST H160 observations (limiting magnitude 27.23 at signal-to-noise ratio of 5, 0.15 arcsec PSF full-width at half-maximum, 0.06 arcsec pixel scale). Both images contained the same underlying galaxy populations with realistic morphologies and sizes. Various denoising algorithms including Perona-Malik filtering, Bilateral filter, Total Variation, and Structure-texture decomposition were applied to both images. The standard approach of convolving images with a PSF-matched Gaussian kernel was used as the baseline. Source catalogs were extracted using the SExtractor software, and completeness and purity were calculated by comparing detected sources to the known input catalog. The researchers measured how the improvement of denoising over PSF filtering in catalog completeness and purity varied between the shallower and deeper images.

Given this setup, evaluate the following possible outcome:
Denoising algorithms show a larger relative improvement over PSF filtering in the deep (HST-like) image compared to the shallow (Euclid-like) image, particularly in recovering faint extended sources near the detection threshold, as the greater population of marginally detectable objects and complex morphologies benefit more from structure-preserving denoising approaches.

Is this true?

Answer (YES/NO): YES